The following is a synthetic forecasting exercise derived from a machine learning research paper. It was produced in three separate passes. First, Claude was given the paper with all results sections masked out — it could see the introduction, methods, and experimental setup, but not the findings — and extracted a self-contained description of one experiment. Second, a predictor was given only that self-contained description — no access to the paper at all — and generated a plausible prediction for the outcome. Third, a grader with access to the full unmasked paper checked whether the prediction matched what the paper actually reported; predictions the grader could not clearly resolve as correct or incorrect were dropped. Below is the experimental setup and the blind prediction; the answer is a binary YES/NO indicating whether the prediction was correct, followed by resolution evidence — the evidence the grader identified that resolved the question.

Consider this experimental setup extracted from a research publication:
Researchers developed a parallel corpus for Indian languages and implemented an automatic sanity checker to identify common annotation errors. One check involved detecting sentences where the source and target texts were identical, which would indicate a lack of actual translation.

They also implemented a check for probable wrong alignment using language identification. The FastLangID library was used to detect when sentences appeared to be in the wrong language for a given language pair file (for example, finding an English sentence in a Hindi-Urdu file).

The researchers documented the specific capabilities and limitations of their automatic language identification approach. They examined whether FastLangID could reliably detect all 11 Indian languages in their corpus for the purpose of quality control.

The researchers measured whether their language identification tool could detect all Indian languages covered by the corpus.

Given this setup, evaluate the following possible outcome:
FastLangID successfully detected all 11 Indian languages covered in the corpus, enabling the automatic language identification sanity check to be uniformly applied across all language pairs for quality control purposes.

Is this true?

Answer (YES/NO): NO